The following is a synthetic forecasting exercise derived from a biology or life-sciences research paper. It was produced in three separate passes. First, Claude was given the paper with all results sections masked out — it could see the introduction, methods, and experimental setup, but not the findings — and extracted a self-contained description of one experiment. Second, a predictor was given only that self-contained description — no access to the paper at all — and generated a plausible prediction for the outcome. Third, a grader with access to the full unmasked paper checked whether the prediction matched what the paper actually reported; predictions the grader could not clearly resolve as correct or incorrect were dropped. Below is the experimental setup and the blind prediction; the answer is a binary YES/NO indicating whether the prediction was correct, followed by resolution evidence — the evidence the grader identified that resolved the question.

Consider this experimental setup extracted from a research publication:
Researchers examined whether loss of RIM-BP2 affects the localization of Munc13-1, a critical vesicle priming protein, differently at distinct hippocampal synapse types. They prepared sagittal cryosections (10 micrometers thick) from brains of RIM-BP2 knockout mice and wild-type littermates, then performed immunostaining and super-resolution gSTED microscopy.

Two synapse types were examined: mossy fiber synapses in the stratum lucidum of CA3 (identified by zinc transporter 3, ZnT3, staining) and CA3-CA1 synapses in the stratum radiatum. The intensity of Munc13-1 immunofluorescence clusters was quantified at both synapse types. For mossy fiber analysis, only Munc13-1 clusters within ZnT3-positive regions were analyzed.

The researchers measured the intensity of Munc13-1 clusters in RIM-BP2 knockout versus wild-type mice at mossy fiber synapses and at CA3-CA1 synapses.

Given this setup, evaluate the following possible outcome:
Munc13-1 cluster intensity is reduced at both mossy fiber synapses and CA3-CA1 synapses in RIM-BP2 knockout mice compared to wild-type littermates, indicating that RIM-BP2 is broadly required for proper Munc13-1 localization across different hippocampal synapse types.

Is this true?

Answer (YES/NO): NO